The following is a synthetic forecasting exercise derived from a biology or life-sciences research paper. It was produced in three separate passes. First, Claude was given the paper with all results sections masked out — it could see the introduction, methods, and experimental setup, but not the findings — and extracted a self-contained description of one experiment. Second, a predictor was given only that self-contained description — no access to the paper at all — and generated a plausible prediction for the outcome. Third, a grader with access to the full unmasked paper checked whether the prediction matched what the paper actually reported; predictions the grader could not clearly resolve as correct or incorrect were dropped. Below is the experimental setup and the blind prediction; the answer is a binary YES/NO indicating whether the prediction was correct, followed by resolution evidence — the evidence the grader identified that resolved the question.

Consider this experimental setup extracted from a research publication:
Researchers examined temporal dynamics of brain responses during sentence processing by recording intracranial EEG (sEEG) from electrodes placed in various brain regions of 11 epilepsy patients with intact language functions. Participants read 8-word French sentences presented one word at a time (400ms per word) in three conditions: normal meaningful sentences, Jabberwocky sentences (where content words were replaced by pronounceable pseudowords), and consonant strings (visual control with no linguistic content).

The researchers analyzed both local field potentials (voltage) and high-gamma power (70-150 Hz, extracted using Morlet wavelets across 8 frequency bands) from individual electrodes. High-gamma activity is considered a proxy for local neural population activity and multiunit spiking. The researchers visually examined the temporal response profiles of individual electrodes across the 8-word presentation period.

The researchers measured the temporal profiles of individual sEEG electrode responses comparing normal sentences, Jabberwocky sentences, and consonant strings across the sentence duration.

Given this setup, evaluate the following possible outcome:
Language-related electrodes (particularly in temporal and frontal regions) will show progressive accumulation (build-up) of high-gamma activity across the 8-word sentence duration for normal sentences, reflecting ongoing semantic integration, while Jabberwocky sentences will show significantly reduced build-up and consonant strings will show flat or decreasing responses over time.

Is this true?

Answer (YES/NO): NO